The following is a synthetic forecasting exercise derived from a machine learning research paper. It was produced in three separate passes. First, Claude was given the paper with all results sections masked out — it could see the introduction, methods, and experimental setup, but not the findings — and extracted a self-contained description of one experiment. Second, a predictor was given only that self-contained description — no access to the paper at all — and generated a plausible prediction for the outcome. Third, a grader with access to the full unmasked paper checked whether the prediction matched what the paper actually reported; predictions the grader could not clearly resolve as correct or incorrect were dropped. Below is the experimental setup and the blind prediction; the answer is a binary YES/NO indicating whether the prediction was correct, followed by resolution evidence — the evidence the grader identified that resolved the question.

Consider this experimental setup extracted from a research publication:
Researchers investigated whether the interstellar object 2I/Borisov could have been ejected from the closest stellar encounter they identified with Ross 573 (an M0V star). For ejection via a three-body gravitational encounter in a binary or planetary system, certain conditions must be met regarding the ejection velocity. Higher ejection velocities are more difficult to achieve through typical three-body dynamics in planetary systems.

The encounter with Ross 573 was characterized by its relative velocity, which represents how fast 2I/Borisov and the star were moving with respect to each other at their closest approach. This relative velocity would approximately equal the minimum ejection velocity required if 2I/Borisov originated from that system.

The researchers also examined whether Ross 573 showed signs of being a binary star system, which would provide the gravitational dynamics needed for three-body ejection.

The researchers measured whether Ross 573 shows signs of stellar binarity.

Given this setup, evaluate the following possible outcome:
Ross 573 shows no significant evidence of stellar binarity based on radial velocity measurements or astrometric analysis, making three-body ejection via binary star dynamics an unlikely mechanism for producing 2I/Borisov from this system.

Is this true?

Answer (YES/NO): YES